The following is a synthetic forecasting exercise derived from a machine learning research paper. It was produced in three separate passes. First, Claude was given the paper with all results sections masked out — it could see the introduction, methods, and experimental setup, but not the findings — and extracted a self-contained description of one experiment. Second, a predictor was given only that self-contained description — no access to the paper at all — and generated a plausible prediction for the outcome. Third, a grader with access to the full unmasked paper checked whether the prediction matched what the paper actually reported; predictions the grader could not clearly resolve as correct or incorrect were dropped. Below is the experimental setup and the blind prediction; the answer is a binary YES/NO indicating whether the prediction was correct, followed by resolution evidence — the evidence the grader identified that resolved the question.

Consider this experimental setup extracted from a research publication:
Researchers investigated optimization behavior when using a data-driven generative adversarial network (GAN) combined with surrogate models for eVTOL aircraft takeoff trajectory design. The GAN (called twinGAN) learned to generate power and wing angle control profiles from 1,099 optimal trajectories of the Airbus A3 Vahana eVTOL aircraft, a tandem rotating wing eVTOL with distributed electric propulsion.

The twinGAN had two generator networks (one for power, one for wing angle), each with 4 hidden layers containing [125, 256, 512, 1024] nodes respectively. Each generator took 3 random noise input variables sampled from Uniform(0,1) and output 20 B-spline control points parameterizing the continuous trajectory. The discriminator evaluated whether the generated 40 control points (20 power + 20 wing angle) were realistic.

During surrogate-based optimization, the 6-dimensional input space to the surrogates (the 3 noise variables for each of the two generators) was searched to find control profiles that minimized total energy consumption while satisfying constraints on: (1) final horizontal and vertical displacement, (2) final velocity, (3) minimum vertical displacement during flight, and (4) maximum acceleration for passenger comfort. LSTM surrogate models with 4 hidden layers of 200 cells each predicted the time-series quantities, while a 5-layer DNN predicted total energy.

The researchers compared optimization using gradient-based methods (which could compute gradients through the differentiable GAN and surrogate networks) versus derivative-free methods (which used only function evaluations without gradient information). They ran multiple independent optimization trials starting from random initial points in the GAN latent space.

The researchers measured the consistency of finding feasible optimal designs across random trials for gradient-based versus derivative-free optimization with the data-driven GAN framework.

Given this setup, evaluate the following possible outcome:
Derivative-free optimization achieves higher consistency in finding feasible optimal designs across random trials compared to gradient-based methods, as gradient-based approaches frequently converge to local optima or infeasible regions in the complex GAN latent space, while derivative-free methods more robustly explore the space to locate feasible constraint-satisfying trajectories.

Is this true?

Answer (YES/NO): YES